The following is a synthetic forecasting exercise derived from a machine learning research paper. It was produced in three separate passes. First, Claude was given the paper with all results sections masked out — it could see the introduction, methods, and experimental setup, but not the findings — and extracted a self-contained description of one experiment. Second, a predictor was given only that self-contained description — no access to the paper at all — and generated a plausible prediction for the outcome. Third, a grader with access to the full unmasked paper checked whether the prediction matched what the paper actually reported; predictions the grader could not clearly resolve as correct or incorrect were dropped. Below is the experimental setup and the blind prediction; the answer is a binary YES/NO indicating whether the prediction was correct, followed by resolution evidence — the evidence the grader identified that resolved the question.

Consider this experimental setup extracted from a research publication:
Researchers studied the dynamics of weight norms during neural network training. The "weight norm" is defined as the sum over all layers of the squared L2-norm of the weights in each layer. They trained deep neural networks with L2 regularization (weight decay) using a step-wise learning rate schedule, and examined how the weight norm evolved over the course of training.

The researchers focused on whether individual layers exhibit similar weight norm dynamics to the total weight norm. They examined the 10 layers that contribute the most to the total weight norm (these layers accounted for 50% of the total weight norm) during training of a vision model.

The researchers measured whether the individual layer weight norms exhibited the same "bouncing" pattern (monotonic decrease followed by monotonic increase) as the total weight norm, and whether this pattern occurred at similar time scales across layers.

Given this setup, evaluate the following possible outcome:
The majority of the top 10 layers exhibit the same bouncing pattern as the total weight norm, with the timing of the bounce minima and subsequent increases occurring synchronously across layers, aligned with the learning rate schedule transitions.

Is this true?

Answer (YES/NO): YES